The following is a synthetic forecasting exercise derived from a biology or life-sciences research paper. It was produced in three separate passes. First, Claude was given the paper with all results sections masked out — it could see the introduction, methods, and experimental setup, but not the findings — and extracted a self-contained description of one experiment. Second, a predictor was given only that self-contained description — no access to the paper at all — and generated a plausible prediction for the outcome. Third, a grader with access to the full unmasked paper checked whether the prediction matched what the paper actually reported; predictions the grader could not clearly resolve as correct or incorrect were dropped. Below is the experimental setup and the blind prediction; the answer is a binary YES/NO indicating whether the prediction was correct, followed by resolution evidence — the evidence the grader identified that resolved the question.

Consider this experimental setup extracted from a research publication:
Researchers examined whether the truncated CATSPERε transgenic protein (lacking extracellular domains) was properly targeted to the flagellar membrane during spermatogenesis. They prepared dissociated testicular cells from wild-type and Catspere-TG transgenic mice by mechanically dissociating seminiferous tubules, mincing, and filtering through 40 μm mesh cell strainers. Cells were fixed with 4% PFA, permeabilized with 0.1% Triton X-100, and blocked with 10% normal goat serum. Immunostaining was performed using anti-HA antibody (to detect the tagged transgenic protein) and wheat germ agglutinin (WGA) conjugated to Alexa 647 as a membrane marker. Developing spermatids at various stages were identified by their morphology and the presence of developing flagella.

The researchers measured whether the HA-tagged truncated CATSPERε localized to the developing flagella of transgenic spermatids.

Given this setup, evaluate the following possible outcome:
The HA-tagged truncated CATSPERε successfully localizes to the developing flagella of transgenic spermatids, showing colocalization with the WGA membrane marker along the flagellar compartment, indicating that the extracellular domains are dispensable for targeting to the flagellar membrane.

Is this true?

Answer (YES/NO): NO